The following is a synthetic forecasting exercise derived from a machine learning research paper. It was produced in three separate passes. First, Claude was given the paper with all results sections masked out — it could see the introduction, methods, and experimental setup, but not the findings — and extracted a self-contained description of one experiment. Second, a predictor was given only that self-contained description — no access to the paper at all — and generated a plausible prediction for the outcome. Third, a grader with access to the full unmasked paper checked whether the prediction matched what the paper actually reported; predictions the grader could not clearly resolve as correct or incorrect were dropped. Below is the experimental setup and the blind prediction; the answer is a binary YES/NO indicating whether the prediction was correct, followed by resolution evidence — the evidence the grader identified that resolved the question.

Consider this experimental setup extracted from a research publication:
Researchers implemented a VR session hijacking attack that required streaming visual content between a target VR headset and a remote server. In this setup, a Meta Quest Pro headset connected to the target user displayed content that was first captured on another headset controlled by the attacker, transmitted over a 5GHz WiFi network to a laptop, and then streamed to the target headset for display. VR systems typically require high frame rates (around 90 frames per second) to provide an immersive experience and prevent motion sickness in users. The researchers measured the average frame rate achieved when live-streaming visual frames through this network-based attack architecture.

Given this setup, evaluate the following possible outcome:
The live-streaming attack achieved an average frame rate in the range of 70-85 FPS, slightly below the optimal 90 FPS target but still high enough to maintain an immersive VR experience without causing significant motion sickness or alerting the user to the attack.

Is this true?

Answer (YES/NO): NO